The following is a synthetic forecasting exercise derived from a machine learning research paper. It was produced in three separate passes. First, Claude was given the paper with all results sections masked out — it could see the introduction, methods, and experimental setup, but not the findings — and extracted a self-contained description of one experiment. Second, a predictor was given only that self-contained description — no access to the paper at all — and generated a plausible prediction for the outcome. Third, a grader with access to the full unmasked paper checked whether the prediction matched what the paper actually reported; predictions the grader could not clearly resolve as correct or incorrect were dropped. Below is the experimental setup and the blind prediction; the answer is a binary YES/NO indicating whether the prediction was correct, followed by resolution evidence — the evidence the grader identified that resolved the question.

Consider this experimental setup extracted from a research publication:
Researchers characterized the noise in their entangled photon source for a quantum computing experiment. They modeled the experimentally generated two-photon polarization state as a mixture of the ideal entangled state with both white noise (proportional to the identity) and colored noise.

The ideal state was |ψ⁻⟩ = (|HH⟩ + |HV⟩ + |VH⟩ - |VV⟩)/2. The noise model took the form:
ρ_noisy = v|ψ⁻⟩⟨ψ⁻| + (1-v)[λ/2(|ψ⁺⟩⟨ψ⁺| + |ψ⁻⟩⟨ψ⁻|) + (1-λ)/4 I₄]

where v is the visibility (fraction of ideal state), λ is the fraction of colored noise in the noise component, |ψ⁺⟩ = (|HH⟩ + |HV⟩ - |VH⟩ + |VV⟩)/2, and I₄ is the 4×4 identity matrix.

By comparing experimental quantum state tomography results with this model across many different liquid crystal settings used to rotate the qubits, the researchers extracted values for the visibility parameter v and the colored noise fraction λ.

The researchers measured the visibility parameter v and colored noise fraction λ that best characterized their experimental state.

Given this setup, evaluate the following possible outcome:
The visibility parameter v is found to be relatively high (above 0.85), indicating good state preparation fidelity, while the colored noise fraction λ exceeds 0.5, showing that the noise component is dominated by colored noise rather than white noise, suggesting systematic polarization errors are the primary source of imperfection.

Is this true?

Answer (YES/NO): NO